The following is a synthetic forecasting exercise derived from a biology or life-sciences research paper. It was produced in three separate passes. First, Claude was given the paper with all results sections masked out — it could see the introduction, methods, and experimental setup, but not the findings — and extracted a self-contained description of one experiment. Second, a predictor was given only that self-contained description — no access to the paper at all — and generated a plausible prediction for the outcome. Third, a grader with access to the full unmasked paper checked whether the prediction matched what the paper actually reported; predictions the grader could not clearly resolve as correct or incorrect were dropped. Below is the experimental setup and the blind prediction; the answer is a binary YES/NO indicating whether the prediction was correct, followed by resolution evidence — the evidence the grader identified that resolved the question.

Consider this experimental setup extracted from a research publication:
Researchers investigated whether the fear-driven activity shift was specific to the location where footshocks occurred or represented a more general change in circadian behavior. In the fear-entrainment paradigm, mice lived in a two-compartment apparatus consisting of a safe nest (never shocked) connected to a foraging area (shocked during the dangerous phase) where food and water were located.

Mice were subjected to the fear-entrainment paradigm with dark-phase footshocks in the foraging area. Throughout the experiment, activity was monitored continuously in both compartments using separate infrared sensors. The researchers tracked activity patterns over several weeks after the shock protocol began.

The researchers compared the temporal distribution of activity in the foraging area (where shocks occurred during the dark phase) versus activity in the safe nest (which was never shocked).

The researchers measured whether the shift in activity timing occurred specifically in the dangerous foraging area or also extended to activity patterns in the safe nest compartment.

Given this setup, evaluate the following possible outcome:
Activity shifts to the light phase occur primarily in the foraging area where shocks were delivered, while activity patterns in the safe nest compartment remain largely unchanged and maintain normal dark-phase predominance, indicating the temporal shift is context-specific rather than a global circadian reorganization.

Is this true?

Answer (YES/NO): NO